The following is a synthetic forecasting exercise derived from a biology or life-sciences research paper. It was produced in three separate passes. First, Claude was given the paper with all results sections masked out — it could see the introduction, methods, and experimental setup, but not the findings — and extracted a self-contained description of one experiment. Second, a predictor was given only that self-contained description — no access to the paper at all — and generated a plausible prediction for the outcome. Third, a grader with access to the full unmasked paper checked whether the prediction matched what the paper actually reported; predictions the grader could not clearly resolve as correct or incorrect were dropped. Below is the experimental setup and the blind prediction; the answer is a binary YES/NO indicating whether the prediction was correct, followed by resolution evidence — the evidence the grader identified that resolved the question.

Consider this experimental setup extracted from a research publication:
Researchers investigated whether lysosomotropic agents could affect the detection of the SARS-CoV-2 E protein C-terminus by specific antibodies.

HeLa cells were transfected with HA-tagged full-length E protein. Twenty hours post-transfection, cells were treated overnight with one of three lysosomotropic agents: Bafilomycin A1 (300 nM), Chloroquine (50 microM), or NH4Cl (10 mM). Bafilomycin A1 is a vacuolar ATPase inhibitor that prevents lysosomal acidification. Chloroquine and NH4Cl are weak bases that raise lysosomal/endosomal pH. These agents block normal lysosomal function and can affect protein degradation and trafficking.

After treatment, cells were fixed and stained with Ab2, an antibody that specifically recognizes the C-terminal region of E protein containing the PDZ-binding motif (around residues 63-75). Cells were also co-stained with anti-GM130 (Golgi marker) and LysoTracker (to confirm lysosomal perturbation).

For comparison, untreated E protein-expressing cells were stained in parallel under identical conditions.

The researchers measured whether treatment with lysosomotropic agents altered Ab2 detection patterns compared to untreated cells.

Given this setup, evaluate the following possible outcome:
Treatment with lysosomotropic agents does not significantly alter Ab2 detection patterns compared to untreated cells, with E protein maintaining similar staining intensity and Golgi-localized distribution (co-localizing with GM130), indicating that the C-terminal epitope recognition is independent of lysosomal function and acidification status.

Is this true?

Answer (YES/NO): NO